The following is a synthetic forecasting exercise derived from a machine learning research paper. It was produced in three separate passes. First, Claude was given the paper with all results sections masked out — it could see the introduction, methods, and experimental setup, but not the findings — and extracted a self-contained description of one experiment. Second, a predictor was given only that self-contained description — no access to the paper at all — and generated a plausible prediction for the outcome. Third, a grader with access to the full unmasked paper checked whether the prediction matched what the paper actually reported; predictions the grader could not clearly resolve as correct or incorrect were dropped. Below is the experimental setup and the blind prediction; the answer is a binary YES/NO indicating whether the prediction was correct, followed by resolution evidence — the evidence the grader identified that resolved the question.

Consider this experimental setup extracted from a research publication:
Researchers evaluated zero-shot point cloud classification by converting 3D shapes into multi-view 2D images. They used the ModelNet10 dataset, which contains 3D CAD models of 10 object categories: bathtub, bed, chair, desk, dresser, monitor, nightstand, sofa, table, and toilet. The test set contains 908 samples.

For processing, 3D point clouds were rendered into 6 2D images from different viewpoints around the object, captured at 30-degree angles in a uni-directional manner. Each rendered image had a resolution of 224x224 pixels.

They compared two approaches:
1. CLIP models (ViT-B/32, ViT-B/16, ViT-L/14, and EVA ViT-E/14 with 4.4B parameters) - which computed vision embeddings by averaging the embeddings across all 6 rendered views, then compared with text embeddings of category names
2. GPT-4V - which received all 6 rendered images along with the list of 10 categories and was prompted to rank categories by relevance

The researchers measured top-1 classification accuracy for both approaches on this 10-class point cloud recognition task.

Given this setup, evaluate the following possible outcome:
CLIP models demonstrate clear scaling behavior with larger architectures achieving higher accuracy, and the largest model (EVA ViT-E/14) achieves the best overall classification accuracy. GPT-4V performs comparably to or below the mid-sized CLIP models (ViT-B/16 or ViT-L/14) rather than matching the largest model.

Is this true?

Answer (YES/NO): NO